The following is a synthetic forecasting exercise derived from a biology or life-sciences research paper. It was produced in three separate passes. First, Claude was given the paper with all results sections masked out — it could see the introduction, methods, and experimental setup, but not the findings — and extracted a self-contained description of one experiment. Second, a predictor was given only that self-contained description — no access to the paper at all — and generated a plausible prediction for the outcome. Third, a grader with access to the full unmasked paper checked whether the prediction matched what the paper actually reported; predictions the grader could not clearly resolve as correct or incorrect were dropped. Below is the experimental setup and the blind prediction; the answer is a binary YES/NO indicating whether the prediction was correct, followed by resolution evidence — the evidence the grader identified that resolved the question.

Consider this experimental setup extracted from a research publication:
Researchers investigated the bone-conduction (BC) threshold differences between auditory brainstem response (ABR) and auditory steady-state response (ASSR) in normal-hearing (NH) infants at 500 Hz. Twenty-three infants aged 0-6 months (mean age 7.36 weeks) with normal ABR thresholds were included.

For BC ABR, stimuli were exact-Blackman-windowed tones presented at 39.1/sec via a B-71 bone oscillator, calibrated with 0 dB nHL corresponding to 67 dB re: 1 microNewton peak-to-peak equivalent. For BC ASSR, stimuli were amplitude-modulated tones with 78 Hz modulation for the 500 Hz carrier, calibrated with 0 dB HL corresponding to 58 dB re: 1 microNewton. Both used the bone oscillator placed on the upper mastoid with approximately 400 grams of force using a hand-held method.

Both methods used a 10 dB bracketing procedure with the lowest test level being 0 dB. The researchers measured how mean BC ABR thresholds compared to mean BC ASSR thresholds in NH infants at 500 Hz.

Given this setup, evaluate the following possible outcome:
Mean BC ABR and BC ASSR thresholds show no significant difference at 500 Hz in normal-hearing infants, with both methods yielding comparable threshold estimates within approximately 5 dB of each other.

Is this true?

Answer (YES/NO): NO